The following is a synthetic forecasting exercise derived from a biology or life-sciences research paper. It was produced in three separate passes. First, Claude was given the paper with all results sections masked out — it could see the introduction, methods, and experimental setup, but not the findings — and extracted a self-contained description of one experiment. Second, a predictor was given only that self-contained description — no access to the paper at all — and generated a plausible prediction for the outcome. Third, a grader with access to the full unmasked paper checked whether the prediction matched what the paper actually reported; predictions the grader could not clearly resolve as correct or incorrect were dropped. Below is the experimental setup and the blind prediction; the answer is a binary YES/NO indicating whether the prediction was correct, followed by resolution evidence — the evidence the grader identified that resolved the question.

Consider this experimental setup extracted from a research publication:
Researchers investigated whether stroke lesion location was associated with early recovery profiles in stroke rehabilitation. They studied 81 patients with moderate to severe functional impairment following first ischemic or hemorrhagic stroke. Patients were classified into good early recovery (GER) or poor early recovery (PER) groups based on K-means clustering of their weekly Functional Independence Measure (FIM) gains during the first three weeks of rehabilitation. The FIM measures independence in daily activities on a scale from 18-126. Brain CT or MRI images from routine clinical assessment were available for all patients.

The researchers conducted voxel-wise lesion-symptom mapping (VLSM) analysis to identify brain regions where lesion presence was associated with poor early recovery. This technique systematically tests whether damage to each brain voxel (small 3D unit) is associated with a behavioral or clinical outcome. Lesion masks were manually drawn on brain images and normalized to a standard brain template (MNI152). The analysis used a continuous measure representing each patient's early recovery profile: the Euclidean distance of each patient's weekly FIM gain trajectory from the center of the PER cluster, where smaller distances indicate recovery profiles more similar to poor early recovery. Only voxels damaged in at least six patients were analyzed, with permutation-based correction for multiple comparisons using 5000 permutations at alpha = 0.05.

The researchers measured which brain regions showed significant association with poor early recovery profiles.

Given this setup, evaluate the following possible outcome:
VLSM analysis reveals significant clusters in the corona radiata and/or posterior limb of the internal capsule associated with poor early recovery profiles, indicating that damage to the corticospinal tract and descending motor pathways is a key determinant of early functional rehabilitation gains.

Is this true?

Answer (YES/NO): NO